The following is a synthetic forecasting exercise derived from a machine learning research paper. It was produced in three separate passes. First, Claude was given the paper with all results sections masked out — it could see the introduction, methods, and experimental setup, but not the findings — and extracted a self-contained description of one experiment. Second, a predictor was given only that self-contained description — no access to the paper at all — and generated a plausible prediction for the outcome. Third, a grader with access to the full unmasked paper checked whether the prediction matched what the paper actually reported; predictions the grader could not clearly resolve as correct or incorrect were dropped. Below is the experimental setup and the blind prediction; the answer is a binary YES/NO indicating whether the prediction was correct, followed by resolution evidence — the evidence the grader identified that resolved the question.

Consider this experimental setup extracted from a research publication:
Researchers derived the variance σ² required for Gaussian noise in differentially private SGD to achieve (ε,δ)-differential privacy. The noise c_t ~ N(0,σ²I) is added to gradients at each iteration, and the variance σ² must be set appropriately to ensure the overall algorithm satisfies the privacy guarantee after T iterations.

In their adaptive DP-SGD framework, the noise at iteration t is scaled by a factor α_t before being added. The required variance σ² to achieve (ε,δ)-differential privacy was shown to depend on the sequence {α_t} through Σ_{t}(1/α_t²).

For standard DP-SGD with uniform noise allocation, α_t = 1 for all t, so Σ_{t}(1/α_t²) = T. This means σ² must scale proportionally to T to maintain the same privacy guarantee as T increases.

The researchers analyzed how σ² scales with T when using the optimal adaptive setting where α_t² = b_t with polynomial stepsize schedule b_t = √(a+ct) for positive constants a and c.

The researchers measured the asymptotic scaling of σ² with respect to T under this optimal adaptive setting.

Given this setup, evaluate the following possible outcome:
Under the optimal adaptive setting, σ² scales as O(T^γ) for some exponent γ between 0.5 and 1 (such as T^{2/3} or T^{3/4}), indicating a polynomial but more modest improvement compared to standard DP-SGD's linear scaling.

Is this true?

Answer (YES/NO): NO